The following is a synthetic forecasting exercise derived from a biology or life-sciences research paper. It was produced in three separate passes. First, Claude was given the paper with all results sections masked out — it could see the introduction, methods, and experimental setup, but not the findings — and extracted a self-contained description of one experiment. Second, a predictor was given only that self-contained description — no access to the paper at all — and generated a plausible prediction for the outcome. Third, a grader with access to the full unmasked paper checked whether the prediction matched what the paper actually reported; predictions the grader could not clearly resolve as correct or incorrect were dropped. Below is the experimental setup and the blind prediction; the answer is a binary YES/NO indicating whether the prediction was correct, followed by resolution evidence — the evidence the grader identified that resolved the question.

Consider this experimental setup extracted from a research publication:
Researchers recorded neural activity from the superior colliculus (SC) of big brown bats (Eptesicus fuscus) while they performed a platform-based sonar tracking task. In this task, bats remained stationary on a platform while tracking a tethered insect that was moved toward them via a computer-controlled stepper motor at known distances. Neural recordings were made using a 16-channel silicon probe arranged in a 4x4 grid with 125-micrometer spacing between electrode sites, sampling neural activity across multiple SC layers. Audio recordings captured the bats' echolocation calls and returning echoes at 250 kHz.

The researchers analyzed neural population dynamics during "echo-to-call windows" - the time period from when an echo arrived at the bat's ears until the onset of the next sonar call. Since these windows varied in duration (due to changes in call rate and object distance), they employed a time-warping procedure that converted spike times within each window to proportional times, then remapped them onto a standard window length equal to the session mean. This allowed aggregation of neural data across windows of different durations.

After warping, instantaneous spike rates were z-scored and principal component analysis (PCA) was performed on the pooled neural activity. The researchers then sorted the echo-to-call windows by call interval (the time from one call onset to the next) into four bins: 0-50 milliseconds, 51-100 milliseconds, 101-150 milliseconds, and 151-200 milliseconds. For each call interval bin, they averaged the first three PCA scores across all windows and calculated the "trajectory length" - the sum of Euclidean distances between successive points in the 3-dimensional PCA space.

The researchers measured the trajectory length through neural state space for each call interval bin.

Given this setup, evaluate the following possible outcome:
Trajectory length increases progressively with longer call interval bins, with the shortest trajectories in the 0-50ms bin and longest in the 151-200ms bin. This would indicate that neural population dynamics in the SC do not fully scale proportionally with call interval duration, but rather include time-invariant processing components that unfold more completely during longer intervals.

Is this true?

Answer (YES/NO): YES